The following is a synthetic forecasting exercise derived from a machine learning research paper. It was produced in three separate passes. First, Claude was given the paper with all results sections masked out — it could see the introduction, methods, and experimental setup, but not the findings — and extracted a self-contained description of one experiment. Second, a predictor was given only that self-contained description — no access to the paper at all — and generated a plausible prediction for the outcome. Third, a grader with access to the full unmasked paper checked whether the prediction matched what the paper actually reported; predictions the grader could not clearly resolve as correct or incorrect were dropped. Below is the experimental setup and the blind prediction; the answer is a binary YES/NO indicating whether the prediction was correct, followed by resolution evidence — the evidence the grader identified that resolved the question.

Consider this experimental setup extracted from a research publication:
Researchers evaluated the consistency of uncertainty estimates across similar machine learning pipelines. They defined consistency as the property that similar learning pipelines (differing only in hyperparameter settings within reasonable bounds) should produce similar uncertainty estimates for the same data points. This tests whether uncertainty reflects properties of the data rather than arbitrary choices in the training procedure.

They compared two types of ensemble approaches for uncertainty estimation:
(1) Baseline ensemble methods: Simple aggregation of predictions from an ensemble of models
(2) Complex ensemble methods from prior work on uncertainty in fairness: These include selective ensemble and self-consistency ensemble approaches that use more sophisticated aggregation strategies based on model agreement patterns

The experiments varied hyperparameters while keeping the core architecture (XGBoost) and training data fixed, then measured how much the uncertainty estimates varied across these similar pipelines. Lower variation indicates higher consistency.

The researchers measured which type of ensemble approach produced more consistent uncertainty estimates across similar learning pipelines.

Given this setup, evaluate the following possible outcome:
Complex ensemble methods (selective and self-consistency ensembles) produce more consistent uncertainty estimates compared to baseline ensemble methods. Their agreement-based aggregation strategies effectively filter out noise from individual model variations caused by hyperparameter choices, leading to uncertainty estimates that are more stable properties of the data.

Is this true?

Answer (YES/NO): NO